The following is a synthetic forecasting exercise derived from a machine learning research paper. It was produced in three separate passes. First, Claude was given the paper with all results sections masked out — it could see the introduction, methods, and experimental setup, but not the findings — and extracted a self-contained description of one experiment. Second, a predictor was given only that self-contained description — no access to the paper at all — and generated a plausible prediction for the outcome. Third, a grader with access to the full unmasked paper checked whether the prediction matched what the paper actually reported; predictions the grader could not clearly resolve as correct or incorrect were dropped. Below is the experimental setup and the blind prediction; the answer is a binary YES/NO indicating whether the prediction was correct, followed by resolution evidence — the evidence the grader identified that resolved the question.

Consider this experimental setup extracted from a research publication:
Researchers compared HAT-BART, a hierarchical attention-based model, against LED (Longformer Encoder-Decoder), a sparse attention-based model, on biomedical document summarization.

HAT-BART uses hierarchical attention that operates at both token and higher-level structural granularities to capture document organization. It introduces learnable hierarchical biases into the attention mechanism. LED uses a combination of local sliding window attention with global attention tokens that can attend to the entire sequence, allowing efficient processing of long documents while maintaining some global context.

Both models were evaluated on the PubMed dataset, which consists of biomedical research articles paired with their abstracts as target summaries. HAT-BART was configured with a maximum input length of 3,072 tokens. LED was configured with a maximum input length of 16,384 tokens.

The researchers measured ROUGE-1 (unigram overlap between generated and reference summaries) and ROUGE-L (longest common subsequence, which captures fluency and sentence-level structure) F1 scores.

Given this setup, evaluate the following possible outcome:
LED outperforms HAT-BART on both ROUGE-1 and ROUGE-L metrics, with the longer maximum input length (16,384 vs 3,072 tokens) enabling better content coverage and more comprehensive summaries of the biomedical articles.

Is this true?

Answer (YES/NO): NO